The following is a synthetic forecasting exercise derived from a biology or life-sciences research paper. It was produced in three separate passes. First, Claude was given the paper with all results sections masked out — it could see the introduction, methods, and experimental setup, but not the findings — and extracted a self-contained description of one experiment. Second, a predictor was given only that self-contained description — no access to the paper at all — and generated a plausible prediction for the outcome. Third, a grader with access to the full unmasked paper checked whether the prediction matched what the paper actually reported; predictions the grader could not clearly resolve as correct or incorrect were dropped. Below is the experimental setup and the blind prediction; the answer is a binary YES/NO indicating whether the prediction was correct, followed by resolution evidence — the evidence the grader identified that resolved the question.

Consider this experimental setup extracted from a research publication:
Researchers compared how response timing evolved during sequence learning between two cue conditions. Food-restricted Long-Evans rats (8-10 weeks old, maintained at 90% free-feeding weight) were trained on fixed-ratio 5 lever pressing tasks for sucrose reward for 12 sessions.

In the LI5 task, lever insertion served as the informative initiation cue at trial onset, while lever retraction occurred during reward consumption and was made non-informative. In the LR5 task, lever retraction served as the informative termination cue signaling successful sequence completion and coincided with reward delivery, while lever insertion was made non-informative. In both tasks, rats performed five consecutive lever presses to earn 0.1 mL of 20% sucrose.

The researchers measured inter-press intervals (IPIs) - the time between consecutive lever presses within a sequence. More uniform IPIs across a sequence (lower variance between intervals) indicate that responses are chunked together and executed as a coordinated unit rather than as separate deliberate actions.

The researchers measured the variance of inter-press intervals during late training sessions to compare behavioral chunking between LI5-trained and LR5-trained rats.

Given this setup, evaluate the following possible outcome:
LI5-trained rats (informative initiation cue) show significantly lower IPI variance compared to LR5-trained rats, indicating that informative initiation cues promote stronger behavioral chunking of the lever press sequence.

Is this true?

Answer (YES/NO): NO